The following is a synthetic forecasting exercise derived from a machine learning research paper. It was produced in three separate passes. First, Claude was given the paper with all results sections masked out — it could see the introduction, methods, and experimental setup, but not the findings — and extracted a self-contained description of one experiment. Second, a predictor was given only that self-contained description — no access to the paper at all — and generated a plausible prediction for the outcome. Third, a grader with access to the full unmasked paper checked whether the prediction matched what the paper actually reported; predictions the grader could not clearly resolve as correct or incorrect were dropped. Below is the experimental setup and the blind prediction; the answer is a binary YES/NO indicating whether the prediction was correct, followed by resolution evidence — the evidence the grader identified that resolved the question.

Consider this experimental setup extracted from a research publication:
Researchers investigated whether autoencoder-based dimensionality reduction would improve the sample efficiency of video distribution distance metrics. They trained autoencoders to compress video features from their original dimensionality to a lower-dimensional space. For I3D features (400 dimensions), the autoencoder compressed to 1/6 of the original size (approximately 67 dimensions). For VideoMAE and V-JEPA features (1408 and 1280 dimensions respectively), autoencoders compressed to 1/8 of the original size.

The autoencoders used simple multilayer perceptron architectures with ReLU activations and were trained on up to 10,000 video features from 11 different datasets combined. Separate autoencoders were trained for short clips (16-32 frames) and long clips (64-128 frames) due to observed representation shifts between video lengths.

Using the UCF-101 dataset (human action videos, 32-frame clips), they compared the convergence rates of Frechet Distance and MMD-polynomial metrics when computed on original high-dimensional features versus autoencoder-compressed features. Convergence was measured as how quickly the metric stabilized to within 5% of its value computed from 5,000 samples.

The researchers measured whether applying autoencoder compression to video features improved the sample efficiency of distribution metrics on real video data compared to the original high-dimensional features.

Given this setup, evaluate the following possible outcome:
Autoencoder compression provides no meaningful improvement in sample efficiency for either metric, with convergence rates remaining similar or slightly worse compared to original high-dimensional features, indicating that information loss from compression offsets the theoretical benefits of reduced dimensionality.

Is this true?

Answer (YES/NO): NO